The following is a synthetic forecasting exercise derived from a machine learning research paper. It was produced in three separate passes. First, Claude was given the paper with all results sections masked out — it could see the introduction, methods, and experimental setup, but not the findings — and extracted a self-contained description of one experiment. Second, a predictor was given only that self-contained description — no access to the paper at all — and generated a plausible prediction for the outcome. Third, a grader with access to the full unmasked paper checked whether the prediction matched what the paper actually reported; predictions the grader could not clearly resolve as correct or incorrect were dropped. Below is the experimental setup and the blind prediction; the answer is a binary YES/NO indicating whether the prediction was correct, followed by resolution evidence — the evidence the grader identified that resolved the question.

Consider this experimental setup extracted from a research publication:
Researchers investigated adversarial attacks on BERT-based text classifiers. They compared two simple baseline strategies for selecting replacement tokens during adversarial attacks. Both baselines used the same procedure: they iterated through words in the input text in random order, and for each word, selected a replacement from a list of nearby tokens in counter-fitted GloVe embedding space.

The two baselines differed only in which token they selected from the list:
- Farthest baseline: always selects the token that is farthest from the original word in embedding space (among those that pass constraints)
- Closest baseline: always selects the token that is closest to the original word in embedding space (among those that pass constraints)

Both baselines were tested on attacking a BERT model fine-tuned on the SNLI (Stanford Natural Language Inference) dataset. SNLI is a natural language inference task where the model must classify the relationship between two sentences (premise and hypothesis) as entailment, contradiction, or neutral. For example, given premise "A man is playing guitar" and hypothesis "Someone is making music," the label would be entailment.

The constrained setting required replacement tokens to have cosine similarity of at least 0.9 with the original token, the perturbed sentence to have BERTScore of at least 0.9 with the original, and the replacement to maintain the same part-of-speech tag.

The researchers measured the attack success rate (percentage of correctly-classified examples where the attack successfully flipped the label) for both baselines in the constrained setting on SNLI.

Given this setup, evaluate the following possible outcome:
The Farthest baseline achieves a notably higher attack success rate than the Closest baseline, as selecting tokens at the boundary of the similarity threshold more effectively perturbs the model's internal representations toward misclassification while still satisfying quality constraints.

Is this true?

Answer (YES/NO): YES